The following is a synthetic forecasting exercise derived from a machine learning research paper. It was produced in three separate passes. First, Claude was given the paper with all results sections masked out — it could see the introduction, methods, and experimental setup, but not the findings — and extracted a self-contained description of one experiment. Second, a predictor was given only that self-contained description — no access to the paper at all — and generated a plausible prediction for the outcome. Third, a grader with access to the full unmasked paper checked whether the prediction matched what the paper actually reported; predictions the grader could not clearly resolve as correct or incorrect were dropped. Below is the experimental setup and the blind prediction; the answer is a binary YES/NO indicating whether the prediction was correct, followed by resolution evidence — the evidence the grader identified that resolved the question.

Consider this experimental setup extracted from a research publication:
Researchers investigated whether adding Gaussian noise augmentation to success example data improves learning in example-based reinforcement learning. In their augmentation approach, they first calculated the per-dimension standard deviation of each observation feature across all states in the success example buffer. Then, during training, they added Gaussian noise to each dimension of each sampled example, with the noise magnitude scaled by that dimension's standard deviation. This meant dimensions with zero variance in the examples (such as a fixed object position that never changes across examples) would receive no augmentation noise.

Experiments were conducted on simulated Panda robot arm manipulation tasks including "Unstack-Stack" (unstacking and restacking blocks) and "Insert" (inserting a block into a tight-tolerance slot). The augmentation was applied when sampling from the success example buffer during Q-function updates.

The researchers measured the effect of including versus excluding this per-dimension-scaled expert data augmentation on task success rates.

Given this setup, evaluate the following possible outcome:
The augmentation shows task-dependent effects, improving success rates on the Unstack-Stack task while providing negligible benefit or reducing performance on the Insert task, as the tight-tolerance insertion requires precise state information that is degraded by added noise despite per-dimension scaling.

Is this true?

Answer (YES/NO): NO